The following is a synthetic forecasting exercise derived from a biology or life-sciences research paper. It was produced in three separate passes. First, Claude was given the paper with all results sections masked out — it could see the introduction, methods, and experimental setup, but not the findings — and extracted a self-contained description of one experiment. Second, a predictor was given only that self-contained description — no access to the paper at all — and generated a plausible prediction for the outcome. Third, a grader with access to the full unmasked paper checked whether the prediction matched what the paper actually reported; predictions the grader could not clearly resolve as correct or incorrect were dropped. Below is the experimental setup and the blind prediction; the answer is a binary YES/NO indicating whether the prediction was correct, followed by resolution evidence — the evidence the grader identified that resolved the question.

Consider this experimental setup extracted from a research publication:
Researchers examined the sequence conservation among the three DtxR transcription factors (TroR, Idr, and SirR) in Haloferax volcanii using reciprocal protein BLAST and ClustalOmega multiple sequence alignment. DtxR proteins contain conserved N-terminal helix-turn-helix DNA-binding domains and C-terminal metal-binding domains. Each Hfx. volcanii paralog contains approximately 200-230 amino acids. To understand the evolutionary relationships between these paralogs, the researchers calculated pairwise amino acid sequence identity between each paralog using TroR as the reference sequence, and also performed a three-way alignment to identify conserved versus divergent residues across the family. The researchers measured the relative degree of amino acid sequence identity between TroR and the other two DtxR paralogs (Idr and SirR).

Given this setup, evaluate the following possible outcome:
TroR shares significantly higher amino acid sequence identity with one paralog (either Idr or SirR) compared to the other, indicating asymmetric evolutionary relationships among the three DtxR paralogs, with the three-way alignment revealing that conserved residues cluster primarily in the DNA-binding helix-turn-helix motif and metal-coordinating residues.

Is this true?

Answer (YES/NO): NO